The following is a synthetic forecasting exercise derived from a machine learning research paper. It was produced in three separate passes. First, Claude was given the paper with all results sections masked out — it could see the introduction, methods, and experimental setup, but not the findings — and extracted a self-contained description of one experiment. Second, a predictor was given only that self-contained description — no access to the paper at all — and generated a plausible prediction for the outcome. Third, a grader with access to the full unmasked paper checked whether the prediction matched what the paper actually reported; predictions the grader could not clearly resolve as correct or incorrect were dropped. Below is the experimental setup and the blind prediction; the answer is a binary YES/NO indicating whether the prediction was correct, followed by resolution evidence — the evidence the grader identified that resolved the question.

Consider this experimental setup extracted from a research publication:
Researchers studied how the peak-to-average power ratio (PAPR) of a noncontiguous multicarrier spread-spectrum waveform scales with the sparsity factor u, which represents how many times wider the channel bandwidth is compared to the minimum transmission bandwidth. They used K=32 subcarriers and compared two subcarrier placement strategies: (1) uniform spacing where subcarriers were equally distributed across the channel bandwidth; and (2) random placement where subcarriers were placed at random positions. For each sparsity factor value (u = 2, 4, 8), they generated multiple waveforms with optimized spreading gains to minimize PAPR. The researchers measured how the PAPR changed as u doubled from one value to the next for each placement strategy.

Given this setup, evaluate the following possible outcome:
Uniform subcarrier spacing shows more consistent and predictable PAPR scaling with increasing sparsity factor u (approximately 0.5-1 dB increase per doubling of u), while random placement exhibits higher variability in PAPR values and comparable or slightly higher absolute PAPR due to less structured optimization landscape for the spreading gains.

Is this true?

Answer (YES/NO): NO